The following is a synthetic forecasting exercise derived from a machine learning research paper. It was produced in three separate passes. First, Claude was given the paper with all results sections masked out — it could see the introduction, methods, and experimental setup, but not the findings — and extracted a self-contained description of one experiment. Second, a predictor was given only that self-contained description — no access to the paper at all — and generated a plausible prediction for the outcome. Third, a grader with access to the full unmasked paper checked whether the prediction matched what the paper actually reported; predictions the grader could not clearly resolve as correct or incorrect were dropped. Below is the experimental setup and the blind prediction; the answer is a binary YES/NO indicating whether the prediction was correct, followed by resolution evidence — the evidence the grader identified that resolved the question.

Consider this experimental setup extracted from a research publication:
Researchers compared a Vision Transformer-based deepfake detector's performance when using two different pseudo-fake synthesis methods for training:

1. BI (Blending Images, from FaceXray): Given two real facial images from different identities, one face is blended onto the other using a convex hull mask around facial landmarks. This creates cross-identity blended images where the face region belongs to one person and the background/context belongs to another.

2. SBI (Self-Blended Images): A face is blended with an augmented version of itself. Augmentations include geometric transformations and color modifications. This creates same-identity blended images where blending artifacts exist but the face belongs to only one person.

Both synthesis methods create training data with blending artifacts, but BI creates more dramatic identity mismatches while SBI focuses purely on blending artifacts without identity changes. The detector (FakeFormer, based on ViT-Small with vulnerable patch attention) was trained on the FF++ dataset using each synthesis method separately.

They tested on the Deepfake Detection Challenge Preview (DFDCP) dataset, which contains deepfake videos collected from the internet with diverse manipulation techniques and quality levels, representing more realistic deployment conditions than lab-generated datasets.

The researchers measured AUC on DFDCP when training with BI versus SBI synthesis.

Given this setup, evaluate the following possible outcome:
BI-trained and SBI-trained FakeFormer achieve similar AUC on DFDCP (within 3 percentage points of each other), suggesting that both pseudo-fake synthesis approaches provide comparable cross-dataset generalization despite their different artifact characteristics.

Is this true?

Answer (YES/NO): NO